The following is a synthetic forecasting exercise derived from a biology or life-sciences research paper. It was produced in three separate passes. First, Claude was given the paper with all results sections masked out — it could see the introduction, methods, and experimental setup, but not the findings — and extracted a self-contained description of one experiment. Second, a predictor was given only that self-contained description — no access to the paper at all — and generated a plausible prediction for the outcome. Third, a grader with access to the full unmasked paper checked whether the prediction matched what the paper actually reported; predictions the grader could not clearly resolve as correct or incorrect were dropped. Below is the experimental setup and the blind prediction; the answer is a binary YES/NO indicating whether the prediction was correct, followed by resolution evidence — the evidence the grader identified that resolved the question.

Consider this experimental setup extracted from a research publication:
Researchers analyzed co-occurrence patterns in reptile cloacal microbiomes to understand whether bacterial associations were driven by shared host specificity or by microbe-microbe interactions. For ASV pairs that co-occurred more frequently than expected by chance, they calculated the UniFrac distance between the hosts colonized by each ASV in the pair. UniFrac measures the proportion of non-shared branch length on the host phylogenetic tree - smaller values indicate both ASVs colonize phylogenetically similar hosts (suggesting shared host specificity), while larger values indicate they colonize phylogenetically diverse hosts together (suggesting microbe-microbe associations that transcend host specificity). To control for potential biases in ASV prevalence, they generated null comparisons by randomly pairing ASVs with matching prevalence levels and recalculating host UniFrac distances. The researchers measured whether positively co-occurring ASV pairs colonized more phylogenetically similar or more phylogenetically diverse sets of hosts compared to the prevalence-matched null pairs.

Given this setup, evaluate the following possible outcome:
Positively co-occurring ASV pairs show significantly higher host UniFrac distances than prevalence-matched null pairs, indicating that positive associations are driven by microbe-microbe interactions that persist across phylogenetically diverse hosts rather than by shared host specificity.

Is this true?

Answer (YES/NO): NO